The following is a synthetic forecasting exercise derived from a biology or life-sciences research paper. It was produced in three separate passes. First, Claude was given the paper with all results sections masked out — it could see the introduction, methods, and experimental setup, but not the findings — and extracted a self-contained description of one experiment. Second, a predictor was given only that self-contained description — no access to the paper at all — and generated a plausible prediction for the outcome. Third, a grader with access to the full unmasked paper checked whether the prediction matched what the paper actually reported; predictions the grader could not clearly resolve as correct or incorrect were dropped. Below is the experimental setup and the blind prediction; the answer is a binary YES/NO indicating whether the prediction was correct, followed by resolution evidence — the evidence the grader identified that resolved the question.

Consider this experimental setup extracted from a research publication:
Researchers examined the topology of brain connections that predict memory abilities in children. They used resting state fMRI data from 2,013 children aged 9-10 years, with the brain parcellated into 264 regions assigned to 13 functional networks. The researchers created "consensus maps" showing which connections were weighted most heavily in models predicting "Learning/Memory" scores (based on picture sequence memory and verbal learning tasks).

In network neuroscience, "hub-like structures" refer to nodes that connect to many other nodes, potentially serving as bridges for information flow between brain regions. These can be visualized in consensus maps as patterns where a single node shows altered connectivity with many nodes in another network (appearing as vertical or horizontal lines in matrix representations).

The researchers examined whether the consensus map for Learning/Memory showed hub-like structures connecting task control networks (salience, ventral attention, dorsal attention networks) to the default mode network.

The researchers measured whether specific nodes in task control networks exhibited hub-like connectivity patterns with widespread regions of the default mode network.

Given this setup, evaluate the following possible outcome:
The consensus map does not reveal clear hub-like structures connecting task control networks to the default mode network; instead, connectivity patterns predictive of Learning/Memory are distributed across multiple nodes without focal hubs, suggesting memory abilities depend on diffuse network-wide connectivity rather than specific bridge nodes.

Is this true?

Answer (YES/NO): NO